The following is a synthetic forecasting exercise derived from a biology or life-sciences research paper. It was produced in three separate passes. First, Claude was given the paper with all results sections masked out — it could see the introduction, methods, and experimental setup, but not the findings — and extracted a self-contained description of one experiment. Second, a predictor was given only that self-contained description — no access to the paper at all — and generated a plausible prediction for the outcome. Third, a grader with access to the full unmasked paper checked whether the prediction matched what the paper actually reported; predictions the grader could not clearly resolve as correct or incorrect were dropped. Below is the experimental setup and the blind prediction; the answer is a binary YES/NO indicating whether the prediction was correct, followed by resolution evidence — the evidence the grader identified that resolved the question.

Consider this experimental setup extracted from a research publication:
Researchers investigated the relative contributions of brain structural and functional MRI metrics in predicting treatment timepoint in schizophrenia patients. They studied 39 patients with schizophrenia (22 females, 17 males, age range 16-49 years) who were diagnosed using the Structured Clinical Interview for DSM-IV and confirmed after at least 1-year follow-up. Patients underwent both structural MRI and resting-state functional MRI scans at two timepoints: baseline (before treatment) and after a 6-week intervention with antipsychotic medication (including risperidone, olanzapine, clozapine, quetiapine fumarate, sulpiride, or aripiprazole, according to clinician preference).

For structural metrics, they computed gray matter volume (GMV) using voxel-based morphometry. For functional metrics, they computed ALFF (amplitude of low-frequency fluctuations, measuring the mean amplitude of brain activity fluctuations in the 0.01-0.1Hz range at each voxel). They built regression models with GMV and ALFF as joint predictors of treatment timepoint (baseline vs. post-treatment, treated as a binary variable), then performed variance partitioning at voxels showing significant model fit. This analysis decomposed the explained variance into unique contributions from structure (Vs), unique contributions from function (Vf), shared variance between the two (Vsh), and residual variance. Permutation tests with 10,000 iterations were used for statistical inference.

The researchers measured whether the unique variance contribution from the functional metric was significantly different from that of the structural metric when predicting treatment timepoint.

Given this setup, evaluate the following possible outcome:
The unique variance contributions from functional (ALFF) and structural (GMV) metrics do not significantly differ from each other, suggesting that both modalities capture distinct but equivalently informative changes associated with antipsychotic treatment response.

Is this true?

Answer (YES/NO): NO